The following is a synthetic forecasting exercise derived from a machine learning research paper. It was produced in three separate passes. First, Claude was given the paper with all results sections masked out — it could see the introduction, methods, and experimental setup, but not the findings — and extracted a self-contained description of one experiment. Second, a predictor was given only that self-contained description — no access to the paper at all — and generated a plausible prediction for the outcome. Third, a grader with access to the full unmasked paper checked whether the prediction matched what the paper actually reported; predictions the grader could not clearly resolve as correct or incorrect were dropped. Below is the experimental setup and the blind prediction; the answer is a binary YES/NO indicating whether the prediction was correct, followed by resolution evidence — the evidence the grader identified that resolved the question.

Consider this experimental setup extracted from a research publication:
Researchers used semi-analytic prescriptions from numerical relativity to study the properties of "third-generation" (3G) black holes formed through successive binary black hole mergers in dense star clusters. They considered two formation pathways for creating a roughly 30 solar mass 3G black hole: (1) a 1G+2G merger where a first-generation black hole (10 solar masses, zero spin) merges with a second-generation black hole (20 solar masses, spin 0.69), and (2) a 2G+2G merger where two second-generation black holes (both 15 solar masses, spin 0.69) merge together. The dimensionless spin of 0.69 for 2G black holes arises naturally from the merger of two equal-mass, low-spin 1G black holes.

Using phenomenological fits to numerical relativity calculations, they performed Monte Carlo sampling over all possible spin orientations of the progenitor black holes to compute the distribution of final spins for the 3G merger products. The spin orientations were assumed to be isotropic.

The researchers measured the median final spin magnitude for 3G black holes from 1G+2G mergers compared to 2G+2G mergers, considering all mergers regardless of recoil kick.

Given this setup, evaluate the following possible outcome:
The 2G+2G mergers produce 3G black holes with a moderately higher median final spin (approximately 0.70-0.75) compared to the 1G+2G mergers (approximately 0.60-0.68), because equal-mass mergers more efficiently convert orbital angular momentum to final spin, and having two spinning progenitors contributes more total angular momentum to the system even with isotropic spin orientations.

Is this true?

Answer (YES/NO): NO